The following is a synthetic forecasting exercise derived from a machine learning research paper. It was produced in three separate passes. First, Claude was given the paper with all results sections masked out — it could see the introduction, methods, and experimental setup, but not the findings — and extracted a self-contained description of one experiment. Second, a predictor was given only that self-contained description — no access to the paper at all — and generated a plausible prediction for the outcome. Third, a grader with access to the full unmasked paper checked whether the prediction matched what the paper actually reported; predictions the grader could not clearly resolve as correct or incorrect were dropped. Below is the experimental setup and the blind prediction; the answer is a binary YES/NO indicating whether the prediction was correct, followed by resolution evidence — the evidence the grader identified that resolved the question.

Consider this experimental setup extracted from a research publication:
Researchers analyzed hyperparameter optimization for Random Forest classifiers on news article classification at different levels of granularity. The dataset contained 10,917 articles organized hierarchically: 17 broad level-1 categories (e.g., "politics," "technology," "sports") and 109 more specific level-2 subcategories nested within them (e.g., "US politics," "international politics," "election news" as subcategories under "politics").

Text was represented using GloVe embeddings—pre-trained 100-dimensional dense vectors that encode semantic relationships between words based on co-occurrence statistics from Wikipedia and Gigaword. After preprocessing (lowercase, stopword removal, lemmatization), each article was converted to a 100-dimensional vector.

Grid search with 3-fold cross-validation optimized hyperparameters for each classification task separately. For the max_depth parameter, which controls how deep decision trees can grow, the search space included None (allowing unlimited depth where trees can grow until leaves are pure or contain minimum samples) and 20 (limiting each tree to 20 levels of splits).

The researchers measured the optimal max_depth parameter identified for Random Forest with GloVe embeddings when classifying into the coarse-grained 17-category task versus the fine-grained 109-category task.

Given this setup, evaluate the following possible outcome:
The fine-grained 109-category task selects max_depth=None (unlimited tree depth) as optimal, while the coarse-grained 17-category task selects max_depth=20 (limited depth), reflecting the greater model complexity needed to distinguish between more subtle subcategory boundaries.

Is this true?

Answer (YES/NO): YES